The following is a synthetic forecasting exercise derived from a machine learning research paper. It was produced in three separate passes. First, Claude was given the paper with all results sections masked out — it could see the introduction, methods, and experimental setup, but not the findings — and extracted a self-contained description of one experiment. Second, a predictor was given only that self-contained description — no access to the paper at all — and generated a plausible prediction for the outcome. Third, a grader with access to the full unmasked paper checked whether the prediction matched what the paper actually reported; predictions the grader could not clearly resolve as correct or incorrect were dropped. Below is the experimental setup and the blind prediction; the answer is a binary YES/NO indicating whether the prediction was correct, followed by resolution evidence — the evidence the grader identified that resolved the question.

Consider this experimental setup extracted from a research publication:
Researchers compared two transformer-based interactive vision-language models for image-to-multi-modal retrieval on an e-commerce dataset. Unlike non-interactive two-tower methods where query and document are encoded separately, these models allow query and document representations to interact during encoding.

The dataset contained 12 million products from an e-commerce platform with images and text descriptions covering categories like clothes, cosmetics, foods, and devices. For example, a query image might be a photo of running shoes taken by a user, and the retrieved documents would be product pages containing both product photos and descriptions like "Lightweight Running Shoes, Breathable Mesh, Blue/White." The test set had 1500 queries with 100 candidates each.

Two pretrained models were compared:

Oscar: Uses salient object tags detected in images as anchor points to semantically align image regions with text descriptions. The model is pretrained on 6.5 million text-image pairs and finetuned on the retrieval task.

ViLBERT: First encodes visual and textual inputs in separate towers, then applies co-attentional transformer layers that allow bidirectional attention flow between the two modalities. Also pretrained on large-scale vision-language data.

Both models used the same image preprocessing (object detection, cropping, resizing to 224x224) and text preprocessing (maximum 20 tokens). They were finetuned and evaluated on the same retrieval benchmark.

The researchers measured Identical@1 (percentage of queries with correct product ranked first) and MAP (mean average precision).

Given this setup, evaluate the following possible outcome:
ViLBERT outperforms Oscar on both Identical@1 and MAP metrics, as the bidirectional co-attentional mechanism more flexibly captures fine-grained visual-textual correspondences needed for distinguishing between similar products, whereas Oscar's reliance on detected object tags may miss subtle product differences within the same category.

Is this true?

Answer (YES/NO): YES